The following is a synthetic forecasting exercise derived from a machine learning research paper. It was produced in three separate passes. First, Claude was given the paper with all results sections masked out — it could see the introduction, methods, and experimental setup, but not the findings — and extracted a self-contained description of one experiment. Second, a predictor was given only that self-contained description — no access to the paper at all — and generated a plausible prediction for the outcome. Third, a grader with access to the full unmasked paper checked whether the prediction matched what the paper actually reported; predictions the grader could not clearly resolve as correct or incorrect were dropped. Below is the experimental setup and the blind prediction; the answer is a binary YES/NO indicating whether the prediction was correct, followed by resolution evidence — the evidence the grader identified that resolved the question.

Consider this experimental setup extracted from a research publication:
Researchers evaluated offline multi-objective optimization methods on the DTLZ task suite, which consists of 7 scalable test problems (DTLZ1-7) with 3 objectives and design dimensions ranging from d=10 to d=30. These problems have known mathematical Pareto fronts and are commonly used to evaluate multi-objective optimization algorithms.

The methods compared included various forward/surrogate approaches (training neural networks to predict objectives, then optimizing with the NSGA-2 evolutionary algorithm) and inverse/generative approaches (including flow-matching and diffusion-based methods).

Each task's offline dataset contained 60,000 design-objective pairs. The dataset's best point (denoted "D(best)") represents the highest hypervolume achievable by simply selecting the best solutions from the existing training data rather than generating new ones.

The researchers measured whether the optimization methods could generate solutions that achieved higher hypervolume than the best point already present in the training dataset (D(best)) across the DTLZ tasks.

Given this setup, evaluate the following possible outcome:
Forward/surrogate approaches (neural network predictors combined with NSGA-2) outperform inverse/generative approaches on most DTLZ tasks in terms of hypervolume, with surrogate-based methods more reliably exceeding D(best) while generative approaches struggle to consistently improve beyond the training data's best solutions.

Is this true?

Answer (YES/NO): NO